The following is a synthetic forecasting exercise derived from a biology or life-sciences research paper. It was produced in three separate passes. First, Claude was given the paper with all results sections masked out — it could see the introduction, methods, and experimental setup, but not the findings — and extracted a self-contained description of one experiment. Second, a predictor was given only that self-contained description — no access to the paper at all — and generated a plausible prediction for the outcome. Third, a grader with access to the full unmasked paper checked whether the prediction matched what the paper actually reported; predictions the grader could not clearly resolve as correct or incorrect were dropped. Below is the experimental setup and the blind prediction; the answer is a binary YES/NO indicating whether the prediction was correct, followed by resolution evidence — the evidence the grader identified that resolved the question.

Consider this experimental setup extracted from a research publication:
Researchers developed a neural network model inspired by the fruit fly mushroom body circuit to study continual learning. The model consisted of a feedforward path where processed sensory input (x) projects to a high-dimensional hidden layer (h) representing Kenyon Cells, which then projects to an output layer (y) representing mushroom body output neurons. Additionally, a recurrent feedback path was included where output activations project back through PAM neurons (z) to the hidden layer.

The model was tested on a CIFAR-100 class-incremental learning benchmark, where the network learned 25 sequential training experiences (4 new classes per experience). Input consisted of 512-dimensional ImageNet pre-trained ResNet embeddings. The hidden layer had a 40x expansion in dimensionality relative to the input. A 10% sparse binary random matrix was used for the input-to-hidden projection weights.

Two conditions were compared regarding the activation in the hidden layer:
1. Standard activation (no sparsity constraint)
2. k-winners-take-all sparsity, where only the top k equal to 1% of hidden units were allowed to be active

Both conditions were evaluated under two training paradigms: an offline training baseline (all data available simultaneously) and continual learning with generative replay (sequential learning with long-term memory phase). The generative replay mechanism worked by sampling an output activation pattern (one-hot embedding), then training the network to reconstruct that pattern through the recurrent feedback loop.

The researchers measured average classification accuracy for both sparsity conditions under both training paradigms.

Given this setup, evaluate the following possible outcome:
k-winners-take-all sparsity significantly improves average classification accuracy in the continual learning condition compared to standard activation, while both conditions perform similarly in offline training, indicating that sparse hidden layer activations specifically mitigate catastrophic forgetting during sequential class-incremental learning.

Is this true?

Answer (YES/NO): NO